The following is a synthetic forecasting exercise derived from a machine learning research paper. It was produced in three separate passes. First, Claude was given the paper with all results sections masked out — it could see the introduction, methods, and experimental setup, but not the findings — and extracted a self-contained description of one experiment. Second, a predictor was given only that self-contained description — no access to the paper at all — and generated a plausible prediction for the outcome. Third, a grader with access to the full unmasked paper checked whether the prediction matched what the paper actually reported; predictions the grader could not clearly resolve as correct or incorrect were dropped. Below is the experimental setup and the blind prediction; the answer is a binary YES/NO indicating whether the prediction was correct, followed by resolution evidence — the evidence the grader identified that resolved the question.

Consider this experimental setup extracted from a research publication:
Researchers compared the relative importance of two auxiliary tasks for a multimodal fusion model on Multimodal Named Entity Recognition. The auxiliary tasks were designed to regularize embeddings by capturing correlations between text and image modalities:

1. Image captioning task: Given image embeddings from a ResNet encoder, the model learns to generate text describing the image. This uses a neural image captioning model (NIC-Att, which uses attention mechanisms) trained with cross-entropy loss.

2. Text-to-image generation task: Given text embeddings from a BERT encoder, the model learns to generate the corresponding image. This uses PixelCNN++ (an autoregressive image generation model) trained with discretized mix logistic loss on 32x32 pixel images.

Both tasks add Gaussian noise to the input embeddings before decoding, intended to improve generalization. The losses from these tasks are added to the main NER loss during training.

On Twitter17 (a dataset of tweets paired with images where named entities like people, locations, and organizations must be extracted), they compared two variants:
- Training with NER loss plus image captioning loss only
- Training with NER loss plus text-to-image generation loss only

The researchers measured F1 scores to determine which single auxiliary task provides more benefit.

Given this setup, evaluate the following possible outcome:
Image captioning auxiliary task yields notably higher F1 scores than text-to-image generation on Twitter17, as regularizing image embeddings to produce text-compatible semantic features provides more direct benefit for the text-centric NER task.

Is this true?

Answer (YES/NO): NO